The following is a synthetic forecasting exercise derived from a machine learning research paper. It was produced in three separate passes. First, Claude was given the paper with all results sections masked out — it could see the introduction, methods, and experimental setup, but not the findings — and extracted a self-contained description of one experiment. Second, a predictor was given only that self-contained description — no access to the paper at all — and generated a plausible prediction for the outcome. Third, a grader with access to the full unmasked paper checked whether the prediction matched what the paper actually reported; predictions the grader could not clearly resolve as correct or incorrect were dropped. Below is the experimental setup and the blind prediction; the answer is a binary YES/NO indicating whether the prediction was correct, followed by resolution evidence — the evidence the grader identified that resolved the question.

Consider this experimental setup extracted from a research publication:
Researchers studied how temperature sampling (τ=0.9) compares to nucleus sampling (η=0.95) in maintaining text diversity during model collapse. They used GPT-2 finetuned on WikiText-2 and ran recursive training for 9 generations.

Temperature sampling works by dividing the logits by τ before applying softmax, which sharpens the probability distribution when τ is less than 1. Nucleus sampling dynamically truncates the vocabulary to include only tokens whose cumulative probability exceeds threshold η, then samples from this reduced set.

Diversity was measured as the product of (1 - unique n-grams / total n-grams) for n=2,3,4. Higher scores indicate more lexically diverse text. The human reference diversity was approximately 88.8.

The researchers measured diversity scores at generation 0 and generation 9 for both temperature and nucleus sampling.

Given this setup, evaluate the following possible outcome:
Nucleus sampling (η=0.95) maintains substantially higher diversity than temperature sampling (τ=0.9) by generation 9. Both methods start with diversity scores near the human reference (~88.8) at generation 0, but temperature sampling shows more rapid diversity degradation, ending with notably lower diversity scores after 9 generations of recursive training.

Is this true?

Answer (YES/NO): YES